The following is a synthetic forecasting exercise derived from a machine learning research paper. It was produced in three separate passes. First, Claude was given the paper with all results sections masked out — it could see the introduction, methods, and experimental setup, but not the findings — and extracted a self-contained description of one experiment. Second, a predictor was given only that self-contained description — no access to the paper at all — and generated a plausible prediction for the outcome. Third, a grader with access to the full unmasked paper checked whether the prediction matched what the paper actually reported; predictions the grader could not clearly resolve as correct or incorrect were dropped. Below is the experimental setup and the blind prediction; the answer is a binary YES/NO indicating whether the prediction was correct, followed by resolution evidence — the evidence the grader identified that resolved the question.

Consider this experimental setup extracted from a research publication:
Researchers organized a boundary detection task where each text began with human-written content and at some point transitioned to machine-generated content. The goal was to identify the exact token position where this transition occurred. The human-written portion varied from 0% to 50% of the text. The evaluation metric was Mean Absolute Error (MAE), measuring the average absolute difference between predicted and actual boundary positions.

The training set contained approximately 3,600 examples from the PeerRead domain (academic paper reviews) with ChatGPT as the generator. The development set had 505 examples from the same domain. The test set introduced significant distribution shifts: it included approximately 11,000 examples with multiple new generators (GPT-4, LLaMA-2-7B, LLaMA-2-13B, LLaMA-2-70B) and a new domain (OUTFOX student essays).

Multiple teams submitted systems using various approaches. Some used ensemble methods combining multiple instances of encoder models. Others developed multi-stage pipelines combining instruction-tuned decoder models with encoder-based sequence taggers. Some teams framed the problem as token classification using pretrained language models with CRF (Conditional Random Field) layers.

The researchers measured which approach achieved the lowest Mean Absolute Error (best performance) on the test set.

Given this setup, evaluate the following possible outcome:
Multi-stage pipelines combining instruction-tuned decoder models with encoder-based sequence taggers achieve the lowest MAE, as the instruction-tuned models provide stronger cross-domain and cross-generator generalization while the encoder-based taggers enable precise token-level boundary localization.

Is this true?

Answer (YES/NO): NO